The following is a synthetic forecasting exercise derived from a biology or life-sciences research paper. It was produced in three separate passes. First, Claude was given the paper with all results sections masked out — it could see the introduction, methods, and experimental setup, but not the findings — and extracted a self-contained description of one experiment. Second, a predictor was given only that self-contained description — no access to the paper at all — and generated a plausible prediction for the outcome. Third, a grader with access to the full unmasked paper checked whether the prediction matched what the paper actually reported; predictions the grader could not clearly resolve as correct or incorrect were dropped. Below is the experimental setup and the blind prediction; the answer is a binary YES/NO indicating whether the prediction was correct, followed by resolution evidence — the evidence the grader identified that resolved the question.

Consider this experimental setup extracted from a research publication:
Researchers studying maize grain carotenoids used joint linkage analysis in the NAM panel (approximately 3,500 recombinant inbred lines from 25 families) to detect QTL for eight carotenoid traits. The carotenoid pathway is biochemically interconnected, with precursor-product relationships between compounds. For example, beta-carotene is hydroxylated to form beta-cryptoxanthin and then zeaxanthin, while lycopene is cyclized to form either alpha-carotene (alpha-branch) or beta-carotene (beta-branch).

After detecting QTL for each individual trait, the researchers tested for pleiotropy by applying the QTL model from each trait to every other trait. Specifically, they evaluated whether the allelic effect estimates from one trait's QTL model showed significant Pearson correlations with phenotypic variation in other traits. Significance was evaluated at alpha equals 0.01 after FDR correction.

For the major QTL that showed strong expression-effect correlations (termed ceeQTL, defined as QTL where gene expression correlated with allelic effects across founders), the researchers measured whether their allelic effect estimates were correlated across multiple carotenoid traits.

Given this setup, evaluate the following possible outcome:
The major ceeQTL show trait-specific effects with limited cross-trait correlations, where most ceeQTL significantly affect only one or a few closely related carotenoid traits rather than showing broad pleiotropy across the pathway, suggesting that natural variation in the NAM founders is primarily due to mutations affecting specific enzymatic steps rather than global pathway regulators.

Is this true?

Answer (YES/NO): NO